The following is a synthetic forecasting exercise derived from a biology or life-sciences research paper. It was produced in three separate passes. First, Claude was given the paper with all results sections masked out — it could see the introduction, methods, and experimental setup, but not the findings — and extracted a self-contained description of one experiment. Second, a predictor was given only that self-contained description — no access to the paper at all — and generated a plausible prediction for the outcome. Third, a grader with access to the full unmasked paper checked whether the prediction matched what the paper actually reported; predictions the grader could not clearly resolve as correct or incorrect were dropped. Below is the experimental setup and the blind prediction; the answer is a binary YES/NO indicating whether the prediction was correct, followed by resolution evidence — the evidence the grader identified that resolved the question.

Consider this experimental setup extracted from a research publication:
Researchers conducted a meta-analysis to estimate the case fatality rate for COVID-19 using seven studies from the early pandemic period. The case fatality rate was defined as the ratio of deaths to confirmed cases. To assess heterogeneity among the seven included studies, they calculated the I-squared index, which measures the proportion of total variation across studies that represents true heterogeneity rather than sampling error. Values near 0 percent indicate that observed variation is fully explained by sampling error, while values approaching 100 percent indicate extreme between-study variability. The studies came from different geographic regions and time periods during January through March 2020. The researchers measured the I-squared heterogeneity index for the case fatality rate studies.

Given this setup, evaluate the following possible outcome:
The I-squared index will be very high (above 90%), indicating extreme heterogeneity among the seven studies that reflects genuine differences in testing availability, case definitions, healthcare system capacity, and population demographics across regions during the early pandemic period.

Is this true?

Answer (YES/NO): YES